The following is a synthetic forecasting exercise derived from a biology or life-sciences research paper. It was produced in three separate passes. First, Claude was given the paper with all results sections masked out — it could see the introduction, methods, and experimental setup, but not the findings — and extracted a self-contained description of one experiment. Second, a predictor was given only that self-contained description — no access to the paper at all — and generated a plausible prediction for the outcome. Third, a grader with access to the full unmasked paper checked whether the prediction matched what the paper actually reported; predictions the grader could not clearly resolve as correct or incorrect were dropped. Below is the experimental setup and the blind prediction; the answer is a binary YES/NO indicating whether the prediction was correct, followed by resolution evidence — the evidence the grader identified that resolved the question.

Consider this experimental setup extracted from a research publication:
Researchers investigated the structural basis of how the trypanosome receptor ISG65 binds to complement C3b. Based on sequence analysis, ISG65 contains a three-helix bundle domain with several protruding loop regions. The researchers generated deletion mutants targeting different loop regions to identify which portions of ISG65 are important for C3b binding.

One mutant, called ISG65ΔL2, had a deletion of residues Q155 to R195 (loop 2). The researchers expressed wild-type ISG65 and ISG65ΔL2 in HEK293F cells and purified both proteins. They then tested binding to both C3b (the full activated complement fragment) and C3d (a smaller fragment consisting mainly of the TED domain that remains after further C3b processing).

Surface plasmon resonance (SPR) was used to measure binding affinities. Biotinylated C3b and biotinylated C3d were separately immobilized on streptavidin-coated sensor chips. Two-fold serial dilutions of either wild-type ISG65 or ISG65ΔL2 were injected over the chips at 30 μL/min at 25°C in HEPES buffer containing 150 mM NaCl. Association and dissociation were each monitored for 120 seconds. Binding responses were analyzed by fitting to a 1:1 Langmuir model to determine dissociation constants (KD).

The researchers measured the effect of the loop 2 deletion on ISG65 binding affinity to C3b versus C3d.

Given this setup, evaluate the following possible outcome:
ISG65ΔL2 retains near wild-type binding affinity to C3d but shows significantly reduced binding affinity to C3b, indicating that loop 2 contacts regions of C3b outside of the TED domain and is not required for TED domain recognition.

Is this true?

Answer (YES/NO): YES